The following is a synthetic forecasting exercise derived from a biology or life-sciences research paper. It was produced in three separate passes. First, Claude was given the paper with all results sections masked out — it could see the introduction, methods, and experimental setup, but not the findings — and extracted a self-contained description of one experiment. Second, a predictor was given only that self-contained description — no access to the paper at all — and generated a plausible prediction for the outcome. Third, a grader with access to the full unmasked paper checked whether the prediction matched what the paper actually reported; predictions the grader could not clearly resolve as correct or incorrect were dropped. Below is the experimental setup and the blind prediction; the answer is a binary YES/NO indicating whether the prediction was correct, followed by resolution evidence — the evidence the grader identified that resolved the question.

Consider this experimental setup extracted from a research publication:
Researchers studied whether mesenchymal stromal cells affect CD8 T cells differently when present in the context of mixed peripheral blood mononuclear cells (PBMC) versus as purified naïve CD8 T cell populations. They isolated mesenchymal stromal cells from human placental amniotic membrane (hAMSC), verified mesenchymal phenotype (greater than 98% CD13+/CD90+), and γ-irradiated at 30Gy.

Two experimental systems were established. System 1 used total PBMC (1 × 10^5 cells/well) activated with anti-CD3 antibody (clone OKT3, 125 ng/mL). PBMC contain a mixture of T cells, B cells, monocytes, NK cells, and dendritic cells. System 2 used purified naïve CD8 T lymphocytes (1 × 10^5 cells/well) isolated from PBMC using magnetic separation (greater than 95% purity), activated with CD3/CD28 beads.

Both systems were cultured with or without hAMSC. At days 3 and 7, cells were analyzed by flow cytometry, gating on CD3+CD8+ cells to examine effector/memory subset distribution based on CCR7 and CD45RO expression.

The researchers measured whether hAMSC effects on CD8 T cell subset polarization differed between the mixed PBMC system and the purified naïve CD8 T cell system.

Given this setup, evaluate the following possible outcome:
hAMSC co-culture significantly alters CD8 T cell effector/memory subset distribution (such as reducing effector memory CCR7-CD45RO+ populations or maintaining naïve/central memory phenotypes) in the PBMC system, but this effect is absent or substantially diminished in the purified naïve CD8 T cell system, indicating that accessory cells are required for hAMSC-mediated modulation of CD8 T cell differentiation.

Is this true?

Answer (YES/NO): NO